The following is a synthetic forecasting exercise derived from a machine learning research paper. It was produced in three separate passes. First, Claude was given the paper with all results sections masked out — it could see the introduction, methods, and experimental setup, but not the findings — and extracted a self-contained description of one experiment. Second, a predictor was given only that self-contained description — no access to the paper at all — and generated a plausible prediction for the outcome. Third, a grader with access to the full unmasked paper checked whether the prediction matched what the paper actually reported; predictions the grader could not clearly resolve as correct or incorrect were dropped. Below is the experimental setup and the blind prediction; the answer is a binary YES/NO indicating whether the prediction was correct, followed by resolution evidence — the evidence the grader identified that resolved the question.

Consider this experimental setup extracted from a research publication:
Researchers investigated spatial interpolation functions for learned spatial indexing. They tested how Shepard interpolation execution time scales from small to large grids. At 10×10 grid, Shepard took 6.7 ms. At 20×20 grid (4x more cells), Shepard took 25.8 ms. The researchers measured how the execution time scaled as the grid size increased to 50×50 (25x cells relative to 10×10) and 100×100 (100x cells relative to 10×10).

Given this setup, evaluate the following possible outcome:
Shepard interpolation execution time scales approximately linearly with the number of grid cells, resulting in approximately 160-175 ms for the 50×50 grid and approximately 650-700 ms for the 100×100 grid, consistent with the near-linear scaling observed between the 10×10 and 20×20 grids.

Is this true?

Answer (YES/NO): NO